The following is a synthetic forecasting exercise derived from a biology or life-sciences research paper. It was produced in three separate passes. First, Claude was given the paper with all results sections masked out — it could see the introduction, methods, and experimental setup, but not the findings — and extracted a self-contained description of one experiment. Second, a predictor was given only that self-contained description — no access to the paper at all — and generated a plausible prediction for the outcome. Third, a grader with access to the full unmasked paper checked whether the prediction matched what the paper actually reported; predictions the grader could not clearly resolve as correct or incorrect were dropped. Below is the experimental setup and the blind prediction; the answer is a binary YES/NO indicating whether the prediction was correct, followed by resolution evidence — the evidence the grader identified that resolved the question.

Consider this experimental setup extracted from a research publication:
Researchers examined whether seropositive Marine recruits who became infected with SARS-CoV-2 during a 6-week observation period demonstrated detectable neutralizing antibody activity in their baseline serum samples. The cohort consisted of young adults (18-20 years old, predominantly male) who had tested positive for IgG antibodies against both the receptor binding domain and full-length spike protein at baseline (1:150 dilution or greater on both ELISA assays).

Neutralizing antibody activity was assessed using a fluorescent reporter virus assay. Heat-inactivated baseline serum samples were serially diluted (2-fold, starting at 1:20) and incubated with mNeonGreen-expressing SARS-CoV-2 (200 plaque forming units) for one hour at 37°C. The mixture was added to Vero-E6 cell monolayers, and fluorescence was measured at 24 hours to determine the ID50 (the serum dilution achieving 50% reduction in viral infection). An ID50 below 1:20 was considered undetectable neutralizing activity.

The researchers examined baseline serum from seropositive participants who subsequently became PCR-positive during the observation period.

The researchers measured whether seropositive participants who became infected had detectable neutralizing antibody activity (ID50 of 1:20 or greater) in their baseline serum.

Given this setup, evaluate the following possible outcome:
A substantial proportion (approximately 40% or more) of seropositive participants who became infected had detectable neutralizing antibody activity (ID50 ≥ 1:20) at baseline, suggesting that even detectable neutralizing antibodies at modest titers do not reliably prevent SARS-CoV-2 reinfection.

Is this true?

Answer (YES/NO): NO